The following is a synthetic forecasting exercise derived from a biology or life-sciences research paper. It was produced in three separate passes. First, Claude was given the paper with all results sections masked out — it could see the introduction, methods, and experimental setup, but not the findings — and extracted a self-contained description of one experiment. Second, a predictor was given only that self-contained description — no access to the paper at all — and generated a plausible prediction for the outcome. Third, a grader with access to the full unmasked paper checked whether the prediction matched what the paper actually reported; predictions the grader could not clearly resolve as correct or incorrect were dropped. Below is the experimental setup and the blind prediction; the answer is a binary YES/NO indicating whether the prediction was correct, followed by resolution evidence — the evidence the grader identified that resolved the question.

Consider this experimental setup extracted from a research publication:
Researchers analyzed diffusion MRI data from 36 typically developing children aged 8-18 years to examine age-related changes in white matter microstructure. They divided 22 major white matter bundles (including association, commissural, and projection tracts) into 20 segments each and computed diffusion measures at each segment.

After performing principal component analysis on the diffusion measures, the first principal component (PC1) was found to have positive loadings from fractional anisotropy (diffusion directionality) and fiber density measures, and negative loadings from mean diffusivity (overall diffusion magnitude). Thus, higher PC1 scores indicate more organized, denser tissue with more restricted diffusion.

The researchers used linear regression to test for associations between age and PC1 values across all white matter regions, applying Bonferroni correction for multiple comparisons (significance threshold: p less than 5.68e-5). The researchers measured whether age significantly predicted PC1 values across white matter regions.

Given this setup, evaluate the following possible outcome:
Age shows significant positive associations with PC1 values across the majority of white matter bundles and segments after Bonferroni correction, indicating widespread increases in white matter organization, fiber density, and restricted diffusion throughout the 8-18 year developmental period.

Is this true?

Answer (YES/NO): NO